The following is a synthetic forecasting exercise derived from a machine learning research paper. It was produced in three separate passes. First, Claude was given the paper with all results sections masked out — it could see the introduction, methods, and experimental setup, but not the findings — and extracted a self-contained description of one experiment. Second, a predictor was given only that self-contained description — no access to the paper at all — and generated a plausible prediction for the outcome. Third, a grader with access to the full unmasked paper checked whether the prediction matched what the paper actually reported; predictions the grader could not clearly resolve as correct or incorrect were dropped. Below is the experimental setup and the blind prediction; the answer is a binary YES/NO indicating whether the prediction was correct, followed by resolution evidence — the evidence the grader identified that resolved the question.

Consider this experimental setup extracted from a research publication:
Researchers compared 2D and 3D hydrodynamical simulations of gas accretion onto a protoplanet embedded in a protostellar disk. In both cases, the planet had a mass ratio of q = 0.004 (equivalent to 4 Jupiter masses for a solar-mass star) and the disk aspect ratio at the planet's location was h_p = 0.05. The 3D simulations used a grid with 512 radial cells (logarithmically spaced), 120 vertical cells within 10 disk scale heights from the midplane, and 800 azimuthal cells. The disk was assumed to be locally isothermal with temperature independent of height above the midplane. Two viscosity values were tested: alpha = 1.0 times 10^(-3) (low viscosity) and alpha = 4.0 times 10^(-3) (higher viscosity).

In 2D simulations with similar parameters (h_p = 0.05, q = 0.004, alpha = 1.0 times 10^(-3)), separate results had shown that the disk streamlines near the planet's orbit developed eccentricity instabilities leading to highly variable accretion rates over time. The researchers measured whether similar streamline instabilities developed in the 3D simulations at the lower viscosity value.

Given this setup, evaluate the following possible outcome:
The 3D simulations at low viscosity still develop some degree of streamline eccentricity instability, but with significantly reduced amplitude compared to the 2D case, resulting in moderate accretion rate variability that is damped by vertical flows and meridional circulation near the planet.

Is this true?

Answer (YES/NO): NO